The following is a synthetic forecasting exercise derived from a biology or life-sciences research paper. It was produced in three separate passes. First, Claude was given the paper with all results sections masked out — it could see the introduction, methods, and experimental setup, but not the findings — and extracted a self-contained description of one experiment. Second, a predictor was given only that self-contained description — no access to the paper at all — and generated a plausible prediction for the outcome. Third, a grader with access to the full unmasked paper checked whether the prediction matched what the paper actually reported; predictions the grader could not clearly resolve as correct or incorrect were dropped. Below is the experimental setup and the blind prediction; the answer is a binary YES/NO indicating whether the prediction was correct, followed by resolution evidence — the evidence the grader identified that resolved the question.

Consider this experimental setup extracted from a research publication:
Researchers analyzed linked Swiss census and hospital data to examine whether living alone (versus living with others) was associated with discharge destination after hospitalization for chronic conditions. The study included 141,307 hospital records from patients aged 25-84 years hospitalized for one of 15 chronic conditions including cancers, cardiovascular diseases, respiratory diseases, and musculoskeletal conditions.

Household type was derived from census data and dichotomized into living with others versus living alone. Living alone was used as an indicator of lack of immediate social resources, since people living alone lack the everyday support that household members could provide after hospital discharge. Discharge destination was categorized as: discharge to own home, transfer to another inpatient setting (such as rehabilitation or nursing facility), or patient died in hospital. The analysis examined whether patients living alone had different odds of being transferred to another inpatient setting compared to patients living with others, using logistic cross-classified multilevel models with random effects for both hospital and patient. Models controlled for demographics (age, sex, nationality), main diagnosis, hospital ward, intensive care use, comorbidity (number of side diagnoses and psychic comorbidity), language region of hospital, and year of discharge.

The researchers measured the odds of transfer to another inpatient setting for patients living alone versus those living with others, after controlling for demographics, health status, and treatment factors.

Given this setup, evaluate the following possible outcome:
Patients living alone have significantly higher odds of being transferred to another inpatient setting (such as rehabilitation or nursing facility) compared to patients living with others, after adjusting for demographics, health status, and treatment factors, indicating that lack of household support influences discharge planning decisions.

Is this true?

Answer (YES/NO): YES